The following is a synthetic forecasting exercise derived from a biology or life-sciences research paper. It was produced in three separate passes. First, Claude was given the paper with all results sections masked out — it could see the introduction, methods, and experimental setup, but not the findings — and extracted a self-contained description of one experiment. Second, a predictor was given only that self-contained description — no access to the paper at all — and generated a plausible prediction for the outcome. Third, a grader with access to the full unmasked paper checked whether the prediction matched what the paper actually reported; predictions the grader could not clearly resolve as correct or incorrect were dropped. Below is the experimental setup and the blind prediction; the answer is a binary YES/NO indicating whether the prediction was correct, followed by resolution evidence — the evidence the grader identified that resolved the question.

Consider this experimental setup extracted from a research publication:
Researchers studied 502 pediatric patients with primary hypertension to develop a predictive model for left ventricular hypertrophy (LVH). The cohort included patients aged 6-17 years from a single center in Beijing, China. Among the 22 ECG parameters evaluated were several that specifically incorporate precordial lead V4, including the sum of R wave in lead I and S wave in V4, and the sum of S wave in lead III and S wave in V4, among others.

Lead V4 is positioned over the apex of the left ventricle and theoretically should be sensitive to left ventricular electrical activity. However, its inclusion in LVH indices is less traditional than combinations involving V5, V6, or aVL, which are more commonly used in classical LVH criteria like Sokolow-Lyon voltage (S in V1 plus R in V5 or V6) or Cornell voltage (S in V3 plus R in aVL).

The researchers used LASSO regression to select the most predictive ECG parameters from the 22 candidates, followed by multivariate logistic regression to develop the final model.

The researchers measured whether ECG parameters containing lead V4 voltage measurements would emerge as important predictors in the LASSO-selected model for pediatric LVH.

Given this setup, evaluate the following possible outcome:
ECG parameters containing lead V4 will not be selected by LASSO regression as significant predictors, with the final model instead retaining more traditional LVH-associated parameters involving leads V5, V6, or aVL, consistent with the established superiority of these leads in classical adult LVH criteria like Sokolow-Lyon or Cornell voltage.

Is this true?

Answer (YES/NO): NO